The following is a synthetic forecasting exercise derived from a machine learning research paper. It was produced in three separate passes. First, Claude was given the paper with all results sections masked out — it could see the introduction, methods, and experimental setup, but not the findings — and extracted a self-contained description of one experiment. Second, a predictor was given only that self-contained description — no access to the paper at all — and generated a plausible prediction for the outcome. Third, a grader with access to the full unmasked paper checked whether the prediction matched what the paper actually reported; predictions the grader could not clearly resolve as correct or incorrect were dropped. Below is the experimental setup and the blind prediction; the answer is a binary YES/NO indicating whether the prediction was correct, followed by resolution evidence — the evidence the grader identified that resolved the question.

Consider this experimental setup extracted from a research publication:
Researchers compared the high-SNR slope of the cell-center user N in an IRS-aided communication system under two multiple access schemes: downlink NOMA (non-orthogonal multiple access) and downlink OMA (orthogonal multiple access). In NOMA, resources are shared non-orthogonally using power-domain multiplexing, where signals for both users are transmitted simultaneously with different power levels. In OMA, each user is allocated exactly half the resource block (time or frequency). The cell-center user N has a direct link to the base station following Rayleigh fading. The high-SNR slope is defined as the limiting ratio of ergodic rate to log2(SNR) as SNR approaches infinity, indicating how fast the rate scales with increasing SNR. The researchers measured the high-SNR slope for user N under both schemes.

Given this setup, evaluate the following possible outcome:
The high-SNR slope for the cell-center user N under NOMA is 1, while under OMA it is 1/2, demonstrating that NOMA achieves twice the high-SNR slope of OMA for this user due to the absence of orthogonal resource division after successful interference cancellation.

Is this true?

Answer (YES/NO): YES